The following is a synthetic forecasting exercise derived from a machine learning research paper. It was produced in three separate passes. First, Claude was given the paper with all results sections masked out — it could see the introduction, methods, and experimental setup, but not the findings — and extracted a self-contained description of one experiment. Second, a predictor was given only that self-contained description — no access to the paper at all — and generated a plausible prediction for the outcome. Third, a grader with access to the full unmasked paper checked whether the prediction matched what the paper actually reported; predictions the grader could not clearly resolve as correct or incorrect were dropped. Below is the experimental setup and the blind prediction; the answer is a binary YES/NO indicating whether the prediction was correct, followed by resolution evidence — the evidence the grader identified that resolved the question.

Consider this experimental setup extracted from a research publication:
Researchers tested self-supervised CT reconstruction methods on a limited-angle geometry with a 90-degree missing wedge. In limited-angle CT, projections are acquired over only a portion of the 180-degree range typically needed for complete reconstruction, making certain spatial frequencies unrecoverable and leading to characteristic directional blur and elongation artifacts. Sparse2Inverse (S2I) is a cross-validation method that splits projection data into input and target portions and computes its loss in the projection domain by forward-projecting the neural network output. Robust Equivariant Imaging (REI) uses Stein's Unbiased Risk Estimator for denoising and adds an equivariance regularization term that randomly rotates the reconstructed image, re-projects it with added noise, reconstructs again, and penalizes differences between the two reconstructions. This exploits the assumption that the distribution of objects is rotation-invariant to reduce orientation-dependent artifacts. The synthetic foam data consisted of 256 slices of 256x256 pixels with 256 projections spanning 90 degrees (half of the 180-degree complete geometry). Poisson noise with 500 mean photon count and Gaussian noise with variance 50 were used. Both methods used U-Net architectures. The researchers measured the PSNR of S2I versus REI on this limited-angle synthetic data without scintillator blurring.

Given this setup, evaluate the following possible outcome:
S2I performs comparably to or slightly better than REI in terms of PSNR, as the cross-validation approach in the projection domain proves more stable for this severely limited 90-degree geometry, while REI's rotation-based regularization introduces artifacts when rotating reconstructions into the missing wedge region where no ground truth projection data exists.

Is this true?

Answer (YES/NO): NO